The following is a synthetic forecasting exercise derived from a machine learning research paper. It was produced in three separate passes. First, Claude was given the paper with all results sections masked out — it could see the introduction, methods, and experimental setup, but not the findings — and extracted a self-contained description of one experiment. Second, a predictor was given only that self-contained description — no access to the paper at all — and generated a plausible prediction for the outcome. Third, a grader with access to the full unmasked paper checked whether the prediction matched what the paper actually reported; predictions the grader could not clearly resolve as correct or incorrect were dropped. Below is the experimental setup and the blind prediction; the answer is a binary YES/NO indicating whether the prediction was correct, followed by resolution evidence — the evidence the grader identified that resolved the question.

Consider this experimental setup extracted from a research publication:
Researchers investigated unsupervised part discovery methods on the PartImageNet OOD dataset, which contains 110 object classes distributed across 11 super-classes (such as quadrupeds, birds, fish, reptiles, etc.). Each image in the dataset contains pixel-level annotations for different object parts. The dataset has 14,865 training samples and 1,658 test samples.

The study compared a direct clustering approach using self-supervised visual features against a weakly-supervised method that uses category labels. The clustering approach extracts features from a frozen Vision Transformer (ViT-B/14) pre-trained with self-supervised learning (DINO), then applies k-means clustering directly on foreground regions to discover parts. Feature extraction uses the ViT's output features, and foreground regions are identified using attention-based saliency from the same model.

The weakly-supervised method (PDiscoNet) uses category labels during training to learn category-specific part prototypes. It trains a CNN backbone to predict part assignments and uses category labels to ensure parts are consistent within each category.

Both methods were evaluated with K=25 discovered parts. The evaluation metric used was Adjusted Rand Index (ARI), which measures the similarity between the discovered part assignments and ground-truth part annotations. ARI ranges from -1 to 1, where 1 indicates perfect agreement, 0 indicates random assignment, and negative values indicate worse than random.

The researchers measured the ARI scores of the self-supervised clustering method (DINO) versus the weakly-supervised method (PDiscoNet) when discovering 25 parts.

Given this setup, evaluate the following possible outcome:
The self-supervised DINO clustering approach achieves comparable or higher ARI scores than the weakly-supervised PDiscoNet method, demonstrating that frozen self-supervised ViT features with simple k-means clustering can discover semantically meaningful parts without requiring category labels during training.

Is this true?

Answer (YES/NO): YES